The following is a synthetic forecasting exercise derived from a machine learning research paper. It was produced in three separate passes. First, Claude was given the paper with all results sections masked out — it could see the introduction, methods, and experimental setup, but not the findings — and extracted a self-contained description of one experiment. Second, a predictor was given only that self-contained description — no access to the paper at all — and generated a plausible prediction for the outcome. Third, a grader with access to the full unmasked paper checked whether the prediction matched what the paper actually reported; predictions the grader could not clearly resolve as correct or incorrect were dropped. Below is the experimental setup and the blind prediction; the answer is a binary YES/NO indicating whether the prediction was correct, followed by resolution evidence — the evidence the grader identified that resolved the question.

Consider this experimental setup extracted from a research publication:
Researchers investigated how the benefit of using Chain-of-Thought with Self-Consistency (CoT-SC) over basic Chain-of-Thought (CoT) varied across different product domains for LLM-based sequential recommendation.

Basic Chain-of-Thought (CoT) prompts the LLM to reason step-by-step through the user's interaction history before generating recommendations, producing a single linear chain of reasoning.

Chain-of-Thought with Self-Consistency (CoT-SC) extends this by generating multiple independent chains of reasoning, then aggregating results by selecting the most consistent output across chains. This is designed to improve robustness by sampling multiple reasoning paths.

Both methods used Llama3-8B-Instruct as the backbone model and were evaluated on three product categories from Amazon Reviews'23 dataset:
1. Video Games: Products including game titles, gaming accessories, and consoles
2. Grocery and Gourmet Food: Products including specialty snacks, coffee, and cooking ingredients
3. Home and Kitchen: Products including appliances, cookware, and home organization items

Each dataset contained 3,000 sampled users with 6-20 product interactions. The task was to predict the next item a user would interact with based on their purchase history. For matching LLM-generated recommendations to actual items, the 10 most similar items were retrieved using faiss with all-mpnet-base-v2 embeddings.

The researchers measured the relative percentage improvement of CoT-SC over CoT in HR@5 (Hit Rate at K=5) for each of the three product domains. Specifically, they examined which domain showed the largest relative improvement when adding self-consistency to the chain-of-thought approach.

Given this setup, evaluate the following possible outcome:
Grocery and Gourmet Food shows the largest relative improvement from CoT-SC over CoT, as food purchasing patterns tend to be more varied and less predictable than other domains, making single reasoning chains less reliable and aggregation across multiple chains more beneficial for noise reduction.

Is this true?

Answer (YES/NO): NO